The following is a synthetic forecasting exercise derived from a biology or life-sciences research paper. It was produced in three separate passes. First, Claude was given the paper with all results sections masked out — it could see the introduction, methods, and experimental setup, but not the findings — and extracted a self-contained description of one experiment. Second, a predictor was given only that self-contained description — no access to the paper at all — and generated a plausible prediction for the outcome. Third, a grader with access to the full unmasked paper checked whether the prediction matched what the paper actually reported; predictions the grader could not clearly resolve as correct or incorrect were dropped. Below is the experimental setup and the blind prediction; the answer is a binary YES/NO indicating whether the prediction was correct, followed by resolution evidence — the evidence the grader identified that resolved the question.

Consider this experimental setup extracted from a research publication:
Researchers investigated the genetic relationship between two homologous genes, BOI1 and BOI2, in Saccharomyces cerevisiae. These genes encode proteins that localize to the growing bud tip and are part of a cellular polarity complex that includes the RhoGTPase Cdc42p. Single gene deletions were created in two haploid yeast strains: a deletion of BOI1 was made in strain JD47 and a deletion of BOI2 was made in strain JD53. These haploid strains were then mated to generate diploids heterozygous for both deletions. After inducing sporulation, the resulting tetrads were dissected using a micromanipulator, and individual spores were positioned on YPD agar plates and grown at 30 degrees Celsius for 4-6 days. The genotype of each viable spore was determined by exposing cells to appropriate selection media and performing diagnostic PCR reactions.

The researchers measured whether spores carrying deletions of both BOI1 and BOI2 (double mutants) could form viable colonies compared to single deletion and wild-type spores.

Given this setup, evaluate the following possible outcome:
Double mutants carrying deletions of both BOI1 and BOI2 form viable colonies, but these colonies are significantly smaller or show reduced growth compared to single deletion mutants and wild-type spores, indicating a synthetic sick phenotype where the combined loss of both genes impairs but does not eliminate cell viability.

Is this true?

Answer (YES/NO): NO